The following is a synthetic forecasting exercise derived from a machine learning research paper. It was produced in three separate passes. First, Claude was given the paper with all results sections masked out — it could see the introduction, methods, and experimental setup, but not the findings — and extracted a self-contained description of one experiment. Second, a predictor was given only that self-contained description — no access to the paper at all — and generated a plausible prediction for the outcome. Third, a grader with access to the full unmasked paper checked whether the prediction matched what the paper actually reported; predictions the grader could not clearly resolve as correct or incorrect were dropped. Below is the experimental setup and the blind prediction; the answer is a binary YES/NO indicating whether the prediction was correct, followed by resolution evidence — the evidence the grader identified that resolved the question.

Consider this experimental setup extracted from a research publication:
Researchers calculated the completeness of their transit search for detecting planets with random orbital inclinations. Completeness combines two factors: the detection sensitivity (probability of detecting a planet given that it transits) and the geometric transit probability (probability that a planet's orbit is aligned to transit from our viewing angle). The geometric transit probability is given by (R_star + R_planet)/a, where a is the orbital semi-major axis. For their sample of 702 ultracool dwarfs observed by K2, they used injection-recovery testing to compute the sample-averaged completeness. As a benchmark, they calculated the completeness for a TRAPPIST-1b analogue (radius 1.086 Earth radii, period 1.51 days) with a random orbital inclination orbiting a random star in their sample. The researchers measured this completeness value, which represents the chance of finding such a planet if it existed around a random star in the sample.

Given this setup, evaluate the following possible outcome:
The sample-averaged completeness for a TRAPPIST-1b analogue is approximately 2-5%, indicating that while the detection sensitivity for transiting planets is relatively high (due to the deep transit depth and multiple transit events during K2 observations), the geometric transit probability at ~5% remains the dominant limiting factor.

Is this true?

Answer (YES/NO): NO